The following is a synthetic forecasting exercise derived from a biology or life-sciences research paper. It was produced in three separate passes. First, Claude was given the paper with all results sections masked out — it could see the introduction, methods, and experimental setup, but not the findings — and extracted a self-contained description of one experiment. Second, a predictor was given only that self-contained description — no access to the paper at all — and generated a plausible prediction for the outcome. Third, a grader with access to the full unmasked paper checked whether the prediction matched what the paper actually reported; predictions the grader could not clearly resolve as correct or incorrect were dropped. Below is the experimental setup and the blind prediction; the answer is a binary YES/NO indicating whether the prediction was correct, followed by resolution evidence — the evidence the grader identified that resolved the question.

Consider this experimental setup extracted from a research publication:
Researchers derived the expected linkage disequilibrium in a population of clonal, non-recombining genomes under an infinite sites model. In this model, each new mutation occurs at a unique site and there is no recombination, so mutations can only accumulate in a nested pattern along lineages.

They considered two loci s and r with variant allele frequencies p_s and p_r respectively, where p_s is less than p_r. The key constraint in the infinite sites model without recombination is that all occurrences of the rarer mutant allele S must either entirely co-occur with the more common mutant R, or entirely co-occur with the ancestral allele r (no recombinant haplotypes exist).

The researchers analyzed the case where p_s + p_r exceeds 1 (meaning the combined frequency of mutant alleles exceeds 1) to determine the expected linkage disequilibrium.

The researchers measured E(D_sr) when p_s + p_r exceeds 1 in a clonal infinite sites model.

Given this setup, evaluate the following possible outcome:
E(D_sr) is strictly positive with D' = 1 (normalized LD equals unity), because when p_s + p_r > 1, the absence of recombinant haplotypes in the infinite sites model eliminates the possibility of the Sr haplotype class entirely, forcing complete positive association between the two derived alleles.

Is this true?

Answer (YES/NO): NO